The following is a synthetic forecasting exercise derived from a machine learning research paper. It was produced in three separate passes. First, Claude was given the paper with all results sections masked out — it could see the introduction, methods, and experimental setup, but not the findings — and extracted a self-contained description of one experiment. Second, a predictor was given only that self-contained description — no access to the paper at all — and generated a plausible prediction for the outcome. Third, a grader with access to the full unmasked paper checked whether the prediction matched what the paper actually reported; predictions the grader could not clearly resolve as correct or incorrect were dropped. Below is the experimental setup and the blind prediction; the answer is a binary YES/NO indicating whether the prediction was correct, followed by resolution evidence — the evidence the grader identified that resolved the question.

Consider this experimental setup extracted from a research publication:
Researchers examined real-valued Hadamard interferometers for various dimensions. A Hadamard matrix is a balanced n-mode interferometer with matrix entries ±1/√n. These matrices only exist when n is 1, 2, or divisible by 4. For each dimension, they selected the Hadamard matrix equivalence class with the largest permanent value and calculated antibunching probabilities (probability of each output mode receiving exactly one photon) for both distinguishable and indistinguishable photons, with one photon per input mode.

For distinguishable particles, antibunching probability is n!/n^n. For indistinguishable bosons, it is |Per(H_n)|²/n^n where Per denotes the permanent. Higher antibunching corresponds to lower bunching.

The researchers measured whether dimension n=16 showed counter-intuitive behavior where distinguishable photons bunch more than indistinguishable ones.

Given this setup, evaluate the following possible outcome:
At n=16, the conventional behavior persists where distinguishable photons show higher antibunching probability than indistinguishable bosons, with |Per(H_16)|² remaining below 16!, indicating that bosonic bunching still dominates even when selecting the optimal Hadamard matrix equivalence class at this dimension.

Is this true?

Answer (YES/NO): NO